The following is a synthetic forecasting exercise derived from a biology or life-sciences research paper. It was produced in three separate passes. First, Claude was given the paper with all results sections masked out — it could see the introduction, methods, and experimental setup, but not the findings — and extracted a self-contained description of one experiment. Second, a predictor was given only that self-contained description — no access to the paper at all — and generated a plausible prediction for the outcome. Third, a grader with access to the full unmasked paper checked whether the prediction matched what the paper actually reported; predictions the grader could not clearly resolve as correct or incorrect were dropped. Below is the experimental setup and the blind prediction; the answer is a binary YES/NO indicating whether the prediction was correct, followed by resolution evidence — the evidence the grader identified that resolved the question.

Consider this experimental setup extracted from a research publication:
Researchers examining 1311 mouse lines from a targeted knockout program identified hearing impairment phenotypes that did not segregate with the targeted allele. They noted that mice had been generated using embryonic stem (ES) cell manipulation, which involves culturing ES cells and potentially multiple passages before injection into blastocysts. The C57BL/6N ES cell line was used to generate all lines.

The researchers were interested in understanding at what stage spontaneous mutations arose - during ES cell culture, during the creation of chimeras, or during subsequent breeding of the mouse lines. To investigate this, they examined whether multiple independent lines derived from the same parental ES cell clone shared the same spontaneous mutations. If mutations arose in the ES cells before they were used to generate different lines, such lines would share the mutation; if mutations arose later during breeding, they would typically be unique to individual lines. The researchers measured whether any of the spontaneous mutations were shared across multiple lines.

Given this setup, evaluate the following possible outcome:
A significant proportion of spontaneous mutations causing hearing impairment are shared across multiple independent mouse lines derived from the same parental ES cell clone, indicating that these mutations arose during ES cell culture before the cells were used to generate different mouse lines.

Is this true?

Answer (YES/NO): NO